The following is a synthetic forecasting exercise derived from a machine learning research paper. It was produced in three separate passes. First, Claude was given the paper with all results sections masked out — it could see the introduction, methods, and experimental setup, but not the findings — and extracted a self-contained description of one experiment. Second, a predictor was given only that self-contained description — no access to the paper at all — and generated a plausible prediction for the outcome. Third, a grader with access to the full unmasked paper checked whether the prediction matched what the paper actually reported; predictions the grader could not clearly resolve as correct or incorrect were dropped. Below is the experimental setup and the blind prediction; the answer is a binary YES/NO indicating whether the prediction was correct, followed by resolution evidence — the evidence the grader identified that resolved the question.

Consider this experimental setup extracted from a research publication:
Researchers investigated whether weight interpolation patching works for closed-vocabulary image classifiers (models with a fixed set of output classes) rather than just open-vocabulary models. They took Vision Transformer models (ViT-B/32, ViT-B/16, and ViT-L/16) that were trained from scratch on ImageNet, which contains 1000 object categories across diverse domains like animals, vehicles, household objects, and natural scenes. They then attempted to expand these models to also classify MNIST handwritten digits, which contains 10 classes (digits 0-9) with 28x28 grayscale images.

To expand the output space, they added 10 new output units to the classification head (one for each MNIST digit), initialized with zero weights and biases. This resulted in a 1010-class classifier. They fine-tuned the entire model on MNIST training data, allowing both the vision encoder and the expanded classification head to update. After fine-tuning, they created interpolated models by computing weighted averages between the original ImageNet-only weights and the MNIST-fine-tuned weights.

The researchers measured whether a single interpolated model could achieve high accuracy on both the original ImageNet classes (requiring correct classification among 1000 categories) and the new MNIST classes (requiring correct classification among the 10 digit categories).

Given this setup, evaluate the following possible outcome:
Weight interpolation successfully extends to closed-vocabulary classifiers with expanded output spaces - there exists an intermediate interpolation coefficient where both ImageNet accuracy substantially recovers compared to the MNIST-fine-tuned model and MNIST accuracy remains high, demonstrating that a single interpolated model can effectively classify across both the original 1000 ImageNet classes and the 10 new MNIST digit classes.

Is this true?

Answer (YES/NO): YES